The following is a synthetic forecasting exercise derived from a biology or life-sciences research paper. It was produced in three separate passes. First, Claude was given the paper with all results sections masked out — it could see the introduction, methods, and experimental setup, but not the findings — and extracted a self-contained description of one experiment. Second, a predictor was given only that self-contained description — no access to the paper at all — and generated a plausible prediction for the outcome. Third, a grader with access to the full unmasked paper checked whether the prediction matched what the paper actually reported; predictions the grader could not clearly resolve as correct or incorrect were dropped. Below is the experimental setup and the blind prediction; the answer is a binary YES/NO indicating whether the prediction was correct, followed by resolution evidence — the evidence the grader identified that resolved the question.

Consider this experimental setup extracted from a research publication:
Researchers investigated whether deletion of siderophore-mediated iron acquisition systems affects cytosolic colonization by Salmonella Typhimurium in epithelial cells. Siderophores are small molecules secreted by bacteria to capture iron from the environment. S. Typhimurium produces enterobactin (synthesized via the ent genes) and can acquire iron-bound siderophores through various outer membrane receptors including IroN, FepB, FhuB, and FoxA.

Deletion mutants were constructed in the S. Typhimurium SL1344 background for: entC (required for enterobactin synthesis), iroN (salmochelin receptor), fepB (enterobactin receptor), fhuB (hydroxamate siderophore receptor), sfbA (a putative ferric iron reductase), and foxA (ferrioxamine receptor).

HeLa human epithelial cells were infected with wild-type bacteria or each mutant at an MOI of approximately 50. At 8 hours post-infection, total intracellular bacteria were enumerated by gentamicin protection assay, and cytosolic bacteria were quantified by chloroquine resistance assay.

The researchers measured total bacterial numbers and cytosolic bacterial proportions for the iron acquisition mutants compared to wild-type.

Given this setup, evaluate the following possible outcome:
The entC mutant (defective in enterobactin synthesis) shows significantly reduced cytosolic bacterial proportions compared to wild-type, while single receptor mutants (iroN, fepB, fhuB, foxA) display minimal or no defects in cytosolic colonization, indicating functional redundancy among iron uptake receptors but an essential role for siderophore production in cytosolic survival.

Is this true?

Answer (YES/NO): NO